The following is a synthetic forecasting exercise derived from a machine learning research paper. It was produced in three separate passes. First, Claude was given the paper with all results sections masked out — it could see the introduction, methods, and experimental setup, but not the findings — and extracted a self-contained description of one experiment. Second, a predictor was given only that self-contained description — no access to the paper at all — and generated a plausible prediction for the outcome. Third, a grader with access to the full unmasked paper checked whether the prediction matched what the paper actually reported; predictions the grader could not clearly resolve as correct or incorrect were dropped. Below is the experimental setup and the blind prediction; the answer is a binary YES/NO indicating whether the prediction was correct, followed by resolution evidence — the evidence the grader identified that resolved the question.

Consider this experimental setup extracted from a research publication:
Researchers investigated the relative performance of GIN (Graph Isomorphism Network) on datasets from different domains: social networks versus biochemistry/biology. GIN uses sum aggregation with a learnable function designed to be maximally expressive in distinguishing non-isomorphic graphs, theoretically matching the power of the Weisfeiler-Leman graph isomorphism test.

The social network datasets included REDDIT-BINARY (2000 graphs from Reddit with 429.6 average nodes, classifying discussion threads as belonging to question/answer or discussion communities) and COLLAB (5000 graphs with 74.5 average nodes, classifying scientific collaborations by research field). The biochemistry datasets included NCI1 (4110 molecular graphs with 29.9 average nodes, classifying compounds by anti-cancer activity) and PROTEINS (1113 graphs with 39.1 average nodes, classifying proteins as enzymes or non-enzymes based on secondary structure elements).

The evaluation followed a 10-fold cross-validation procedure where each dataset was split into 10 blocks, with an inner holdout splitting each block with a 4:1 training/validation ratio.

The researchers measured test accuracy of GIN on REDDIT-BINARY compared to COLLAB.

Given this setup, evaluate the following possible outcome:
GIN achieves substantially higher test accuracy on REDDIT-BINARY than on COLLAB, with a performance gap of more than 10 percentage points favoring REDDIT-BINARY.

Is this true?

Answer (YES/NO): YES